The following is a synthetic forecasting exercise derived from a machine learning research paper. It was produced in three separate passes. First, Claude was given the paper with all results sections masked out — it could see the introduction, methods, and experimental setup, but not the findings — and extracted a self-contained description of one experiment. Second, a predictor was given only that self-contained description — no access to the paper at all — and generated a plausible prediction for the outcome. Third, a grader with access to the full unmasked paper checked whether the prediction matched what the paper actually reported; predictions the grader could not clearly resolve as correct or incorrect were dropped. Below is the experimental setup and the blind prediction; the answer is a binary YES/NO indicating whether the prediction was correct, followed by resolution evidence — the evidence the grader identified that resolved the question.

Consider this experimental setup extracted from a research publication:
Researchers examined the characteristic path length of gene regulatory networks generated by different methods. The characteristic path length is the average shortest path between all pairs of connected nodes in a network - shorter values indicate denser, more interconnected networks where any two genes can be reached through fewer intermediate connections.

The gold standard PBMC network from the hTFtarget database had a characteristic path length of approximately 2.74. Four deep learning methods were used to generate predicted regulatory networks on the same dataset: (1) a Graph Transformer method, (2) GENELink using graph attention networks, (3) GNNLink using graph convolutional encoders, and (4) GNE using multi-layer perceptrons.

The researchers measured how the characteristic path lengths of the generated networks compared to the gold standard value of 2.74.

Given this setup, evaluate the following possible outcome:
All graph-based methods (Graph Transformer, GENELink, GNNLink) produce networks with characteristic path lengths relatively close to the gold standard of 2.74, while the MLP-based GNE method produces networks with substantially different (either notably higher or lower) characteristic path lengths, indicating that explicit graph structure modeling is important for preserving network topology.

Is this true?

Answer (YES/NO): NO